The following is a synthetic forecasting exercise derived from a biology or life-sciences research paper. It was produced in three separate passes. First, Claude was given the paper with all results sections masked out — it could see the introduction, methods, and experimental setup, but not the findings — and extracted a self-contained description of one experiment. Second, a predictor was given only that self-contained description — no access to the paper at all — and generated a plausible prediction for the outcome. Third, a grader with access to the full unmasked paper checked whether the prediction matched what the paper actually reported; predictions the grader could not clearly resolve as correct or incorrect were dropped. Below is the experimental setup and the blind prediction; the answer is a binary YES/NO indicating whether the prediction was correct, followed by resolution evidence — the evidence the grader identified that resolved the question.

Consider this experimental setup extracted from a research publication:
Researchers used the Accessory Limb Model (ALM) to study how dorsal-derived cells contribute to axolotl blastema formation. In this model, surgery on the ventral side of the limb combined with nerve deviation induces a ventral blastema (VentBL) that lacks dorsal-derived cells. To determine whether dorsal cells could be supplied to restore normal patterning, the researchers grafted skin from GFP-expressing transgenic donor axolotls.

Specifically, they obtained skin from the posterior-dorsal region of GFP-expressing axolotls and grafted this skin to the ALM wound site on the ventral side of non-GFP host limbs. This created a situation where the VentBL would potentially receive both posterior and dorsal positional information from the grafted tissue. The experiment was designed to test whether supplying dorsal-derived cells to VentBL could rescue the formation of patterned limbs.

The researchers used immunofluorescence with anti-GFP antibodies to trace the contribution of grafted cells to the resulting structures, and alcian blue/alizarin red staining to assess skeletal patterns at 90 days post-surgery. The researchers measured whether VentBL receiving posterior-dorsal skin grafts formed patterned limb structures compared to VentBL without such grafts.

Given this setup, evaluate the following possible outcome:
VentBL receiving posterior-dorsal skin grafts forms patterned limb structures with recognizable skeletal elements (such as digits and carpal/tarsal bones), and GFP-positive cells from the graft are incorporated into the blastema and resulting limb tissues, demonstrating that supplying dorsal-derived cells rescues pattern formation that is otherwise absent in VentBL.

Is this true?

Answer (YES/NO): YES